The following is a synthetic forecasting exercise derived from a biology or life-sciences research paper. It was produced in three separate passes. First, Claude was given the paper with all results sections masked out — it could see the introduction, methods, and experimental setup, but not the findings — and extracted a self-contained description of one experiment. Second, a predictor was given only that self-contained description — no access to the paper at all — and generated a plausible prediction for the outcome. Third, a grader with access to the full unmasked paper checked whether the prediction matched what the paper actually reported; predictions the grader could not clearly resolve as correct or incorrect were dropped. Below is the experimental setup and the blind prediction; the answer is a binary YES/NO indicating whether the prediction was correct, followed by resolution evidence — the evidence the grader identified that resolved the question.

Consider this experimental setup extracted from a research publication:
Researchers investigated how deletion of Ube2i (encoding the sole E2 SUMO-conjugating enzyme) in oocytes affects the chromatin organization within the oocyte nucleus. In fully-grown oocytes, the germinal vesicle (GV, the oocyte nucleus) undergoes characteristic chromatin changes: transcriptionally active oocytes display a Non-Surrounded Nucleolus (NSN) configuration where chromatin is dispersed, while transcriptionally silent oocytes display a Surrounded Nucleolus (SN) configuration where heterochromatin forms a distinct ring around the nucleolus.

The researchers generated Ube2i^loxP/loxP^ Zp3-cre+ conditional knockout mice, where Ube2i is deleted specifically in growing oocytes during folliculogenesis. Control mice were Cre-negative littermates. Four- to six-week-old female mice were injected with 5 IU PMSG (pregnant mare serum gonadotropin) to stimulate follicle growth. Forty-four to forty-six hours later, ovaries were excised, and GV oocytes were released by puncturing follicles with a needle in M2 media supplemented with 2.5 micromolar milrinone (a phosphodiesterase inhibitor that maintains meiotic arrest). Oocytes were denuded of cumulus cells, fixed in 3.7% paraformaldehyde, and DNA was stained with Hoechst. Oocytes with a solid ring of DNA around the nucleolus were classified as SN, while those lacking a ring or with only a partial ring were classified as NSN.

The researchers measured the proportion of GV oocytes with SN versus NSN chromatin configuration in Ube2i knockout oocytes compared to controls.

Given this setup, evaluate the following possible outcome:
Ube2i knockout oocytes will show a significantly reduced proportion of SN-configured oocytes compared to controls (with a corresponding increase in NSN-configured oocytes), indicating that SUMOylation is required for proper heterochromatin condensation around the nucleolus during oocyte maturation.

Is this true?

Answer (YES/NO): YES